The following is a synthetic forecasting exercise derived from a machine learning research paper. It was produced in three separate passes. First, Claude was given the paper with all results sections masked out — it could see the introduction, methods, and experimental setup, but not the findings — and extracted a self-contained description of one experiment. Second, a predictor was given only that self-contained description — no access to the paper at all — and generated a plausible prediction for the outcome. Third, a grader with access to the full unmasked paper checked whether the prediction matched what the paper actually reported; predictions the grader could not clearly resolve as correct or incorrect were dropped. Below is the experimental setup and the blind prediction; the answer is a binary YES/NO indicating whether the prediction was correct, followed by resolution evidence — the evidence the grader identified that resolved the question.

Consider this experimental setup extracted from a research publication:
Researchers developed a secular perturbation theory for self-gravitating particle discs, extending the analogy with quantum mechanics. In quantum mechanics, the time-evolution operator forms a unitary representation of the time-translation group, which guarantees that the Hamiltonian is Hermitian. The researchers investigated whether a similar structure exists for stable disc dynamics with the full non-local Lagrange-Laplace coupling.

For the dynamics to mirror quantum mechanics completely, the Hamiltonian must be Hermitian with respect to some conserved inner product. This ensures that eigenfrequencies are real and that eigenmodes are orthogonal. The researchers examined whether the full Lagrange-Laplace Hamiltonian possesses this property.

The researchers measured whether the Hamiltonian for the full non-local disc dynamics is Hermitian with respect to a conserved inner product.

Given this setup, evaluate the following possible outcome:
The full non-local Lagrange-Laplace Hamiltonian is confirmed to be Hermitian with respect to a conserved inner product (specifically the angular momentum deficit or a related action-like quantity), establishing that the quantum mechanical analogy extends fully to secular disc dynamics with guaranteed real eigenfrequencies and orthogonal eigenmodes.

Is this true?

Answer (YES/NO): YES